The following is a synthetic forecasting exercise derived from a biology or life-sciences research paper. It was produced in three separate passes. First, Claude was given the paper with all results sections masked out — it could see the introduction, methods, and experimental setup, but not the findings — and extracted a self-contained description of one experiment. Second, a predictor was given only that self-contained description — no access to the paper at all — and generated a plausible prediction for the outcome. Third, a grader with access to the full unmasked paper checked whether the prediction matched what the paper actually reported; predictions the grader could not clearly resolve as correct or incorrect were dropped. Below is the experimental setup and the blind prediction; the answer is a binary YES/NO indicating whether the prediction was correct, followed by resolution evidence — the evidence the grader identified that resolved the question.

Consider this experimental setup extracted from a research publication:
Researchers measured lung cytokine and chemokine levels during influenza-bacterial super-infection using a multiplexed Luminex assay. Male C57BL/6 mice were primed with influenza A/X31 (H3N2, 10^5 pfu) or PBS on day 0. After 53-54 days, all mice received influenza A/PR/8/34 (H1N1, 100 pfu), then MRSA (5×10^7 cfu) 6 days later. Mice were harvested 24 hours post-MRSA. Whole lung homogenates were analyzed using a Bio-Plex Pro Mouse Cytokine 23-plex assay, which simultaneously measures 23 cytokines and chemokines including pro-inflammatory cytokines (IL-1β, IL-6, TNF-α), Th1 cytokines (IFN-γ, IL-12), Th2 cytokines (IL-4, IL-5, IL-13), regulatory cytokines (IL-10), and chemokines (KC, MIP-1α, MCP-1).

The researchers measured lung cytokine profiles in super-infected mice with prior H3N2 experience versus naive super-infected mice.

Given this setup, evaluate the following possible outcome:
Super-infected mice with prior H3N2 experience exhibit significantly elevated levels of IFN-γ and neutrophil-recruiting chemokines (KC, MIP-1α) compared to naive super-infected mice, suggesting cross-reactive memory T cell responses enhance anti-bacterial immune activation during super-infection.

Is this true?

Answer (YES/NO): NO